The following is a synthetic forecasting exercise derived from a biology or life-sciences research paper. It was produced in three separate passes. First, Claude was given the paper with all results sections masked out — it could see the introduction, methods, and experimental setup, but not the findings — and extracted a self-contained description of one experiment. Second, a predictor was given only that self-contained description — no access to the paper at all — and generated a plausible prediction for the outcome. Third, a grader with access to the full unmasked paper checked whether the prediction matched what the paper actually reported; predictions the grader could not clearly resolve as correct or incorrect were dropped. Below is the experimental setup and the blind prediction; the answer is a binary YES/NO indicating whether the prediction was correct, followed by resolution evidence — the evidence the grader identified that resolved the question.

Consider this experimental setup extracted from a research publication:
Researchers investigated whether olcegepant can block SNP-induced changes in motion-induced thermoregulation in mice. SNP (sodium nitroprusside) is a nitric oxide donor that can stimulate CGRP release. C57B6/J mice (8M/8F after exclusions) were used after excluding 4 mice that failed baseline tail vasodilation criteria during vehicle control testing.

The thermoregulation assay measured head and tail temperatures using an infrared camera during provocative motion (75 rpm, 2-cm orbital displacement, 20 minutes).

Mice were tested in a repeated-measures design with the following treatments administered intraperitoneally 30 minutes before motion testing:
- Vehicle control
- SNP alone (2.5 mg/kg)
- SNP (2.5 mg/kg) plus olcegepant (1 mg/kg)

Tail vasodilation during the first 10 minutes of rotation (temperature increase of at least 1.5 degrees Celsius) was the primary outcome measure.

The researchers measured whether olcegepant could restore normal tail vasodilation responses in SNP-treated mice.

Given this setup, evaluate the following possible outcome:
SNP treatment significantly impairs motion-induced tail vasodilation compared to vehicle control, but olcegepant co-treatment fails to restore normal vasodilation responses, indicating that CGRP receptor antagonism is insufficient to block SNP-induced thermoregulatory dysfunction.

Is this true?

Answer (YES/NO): NO